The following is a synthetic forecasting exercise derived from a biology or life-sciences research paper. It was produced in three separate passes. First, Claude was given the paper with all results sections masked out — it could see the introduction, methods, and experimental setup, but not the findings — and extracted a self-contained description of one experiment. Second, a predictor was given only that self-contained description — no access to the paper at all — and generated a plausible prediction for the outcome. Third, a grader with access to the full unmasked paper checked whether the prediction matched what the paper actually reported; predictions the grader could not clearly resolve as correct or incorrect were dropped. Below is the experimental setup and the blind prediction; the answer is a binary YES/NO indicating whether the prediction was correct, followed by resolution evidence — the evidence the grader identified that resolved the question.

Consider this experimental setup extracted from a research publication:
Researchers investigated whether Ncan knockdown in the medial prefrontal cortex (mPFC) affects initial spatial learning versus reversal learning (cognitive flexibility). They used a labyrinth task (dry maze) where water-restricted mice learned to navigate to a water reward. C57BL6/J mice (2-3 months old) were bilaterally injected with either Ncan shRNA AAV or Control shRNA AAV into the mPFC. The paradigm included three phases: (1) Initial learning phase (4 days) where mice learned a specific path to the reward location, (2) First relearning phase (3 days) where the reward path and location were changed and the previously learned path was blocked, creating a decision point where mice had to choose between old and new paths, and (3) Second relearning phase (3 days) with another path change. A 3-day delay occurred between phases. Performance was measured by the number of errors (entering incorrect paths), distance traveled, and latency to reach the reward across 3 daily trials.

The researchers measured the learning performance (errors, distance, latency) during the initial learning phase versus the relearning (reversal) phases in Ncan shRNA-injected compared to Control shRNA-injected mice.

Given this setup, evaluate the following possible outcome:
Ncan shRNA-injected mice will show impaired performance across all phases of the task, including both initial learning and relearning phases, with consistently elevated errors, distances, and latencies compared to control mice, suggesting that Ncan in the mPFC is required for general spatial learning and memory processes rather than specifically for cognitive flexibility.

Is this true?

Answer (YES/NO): NO